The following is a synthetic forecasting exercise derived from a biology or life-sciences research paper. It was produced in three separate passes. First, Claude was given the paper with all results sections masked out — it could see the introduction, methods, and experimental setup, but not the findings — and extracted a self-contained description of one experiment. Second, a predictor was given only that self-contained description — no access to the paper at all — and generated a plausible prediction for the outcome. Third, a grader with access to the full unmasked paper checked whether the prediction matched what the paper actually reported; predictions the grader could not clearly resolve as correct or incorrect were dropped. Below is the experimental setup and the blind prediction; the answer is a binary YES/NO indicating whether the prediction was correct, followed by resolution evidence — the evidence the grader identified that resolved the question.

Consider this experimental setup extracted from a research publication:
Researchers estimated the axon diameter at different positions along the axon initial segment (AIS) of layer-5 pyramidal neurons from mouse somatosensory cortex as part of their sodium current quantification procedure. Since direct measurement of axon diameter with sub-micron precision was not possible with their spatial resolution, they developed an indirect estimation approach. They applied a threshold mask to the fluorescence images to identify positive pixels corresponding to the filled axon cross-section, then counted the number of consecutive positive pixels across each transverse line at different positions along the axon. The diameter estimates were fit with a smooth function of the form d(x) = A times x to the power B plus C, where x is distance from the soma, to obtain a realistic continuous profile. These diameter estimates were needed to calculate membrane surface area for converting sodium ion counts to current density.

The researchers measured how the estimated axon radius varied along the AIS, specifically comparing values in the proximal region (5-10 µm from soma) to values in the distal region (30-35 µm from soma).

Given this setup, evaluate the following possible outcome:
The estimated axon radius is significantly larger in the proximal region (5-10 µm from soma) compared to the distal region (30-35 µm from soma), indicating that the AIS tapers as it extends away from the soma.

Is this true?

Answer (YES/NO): YES